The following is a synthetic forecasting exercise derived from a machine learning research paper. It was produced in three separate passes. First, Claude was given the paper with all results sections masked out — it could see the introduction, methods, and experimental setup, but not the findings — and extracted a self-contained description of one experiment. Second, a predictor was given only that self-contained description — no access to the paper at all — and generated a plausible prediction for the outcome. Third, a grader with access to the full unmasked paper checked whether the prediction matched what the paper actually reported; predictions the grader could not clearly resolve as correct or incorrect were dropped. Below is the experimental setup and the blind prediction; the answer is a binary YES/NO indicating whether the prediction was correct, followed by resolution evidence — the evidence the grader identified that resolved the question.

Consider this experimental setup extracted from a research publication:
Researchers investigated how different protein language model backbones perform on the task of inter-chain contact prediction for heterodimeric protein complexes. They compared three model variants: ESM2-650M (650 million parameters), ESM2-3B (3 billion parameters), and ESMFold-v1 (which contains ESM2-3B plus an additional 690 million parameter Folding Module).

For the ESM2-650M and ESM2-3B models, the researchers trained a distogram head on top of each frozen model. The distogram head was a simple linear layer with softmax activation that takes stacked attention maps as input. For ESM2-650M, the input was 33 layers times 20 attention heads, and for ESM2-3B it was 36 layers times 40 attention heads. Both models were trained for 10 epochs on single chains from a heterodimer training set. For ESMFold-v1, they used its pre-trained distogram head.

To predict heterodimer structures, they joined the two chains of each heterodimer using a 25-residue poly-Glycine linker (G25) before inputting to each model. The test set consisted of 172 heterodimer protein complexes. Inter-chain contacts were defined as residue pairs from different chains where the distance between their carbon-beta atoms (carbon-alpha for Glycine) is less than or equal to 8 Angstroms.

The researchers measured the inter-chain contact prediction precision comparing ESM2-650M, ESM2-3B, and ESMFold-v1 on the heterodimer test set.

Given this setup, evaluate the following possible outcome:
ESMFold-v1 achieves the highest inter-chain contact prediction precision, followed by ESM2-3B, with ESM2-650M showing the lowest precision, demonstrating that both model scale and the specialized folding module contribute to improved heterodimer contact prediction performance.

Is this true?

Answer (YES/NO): NO